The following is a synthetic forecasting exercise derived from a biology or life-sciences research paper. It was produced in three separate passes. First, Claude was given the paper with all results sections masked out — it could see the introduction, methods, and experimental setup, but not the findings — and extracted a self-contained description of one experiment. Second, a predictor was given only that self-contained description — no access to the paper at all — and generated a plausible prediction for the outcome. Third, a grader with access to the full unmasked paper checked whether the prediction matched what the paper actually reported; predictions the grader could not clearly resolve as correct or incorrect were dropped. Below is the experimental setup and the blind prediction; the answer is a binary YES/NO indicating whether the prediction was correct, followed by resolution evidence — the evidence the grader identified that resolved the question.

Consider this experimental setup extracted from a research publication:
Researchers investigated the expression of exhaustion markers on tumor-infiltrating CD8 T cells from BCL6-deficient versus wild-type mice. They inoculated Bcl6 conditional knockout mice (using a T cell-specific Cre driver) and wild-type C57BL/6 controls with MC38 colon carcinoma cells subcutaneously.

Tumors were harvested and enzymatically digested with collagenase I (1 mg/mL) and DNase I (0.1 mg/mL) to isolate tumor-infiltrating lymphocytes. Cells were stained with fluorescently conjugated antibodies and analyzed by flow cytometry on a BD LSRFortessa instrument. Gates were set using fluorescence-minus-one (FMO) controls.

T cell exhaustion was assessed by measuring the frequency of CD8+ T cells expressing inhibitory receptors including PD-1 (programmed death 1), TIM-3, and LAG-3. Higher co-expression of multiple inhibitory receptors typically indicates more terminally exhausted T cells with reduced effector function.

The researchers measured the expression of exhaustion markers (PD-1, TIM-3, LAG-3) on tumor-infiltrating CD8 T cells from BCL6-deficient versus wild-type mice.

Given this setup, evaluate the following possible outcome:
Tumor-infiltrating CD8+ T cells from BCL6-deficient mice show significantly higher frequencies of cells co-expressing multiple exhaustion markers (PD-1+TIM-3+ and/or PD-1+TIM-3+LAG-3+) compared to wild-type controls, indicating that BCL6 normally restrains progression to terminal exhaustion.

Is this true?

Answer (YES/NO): NO